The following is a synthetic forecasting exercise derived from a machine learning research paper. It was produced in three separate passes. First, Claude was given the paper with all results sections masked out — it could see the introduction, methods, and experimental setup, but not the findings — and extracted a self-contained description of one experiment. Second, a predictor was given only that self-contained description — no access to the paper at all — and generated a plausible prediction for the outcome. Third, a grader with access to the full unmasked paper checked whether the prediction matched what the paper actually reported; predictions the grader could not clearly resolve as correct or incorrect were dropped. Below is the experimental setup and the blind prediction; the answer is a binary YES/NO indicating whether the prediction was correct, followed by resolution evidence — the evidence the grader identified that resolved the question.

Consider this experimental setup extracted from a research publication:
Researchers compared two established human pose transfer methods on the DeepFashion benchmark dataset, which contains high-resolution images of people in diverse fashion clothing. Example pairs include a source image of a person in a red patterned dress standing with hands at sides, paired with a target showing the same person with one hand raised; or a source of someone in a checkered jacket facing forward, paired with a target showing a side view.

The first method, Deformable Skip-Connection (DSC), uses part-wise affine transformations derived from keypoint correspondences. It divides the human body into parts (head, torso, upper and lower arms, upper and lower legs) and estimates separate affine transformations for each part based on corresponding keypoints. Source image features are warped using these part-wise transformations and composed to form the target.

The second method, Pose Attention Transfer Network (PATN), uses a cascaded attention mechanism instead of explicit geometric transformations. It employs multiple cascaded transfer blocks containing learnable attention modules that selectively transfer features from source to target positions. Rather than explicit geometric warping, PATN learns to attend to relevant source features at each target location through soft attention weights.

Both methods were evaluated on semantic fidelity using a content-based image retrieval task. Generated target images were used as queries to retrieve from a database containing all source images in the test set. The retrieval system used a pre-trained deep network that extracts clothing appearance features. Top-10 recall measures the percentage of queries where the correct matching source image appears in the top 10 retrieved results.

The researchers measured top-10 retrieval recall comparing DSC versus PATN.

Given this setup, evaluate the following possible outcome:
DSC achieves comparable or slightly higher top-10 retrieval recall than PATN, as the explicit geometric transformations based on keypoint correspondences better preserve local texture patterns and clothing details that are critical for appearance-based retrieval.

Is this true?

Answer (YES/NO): NO